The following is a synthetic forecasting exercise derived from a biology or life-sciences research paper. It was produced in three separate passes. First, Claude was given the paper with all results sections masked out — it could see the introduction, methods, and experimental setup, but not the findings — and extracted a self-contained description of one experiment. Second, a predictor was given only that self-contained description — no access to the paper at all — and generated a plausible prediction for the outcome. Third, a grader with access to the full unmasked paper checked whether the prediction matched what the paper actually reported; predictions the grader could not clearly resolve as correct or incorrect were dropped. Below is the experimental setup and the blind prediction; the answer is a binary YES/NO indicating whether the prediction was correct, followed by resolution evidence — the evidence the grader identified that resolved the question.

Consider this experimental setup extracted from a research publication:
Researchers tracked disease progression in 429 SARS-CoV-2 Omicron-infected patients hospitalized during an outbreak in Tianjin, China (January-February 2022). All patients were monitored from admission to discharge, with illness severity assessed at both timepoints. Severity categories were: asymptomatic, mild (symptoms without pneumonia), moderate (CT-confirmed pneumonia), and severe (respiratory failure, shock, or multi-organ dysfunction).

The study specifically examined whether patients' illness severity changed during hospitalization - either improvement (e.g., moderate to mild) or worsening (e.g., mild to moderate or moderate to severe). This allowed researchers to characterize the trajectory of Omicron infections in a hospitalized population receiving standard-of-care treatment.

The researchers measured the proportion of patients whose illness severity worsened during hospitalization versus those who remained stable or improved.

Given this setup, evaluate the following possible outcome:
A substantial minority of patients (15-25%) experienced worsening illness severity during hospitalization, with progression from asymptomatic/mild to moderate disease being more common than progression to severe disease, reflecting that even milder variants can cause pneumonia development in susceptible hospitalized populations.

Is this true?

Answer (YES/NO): NO